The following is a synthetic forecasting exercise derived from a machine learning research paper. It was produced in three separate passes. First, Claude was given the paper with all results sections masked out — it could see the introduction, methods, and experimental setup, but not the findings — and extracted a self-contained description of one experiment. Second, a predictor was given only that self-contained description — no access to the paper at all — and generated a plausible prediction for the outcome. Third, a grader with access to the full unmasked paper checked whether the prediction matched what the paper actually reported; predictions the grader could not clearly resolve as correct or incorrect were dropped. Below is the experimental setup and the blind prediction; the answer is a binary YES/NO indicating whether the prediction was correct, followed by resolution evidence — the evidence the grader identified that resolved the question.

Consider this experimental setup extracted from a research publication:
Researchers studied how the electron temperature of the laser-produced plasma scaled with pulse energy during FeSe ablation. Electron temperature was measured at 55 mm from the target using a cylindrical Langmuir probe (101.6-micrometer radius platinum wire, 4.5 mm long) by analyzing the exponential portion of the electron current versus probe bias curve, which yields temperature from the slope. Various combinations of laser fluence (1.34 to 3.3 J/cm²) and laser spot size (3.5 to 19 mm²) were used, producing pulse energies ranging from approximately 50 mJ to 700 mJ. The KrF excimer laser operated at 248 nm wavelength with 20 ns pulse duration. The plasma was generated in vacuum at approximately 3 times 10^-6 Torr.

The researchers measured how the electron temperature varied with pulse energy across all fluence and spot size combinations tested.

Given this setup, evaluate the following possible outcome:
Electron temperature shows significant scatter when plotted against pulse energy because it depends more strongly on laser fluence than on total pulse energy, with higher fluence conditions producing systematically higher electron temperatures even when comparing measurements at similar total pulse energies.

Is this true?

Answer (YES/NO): NO